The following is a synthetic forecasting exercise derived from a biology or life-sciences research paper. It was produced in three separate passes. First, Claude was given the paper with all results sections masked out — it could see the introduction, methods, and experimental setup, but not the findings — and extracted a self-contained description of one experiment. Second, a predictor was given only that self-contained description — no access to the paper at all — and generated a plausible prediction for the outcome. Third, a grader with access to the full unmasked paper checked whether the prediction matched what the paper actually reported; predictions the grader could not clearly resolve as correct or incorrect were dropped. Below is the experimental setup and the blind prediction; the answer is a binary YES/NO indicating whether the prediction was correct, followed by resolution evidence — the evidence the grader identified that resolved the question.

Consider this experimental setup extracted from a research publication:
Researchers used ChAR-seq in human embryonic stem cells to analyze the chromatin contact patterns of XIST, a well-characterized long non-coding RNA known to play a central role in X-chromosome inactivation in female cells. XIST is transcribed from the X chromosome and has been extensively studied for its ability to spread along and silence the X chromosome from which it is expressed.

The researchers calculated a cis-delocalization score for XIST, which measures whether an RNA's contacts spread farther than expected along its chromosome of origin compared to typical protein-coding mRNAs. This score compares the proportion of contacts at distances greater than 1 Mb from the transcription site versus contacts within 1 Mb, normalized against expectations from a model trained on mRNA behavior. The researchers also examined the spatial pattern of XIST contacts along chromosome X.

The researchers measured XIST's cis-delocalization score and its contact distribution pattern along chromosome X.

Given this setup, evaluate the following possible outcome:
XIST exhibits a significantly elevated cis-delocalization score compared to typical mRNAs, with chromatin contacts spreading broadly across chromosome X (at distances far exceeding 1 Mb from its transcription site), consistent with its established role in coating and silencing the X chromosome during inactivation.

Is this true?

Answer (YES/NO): YES